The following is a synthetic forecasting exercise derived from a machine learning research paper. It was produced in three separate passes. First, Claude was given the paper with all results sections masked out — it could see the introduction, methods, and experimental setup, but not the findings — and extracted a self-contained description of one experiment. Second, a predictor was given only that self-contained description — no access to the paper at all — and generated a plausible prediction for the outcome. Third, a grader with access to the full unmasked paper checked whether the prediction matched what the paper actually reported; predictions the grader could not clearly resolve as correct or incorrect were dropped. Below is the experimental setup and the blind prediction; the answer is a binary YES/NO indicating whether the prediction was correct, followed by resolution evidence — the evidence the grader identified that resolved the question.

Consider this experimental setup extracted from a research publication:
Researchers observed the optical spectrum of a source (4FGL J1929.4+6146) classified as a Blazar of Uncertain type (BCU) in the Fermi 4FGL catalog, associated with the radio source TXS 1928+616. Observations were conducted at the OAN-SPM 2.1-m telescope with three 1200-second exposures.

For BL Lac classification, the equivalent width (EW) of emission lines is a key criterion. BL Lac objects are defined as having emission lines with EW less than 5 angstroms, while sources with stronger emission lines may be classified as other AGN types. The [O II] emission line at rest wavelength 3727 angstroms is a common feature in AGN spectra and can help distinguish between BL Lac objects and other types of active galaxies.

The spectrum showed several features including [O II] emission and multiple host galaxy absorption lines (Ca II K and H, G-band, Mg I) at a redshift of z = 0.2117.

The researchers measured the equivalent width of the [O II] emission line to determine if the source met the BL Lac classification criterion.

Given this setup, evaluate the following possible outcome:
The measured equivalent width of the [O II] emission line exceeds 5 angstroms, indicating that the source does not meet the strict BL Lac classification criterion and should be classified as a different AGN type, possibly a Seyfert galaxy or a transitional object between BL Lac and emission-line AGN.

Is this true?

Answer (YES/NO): NO